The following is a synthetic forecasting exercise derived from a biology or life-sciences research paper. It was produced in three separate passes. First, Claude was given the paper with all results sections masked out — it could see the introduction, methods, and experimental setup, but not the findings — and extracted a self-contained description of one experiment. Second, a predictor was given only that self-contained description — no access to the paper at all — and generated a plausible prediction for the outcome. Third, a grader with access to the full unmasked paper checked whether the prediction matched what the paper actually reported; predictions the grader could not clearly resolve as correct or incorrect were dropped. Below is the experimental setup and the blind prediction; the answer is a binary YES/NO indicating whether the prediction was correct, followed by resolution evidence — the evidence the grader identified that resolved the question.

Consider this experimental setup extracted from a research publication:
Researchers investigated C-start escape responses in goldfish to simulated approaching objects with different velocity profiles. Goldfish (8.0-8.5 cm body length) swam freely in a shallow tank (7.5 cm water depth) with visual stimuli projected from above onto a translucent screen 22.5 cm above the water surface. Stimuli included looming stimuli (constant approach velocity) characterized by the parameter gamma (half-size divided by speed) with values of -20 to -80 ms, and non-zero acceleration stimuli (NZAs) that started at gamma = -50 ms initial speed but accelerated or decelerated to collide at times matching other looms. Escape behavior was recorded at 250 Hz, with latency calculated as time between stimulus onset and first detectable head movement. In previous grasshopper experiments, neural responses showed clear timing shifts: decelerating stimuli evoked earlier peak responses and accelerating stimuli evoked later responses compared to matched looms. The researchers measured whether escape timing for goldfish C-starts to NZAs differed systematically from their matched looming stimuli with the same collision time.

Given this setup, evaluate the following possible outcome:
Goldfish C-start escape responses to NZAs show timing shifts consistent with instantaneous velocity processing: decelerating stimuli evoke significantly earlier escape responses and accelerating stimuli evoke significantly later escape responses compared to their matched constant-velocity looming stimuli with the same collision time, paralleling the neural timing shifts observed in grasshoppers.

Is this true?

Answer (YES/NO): NO